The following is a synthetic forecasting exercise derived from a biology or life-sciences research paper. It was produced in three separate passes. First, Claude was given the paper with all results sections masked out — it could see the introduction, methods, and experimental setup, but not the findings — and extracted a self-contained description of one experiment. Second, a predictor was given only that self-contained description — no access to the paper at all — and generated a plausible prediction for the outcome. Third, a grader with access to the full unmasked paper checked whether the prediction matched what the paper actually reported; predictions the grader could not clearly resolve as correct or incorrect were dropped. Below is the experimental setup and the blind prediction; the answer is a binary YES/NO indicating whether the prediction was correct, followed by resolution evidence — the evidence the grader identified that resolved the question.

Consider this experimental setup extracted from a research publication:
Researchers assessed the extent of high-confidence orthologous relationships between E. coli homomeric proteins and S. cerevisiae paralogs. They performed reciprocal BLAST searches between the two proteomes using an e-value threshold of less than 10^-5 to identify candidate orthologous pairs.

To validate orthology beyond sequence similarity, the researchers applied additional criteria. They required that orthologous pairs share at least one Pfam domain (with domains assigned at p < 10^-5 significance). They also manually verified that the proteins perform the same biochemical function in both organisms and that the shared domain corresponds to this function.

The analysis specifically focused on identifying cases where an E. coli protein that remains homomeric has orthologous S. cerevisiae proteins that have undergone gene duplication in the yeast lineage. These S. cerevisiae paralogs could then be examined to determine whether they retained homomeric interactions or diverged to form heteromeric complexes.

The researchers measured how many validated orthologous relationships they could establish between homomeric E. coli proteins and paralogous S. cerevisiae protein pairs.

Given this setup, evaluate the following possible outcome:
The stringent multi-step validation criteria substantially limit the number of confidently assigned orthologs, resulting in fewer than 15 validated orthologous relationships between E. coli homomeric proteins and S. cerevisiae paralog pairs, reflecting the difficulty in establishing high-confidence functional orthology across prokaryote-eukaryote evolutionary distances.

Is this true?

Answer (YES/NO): NO